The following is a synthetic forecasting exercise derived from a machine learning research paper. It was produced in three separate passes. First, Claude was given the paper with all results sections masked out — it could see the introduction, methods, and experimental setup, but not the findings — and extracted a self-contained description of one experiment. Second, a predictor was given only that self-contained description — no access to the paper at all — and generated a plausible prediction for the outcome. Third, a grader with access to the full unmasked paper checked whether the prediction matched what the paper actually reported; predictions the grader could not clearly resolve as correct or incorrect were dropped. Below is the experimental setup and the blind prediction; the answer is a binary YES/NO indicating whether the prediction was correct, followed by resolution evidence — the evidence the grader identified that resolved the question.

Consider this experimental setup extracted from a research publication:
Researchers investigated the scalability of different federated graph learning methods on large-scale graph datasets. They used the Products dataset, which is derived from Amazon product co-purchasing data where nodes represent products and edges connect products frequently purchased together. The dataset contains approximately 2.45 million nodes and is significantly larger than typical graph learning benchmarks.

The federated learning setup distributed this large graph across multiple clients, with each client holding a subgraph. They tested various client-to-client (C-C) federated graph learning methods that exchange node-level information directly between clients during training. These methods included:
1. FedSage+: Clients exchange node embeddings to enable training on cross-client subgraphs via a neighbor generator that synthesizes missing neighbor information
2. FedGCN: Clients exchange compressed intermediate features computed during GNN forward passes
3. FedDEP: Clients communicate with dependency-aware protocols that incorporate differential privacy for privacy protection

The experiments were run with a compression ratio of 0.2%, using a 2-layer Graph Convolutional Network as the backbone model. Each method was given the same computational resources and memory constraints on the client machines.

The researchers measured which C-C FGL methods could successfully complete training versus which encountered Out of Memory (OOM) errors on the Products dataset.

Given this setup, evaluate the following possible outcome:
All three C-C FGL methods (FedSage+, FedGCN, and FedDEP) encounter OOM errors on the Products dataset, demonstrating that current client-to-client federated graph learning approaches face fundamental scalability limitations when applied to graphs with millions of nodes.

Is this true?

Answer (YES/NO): NO